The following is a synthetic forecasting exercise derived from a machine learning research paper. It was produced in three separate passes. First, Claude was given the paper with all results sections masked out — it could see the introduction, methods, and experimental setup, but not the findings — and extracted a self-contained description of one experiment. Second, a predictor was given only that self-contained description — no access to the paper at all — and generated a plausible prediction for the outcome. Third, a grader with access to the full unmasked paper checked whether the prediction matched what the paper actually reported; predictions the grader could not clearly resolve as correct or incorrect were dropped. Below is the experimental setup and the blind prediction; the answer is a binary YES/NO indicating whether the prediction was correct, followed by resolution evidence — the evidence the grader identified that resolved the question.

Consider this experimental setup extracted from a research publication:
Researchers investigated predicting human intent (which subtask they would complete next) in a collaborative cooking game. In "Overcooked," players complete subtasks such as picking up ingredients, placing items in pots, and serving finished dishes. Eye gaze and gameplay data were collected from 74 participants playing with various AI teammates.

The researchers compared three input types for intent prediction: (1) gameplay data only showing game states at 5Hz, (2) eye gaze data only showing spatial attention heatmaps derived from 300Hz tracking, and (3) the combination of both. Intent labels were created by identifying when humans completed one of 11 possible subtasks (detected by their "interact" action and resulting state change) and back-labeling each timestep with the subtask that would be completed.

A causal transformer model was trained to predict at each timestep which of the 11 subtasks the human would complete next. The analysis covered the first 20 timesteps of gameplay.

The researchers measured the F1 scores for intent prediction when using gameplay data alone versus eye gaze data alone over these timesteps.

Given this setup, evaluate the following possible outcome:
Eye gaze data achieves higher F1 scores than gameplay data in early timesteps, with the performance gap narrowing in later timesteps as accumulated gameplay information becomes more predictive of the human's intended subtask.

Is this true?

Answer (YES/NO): NO